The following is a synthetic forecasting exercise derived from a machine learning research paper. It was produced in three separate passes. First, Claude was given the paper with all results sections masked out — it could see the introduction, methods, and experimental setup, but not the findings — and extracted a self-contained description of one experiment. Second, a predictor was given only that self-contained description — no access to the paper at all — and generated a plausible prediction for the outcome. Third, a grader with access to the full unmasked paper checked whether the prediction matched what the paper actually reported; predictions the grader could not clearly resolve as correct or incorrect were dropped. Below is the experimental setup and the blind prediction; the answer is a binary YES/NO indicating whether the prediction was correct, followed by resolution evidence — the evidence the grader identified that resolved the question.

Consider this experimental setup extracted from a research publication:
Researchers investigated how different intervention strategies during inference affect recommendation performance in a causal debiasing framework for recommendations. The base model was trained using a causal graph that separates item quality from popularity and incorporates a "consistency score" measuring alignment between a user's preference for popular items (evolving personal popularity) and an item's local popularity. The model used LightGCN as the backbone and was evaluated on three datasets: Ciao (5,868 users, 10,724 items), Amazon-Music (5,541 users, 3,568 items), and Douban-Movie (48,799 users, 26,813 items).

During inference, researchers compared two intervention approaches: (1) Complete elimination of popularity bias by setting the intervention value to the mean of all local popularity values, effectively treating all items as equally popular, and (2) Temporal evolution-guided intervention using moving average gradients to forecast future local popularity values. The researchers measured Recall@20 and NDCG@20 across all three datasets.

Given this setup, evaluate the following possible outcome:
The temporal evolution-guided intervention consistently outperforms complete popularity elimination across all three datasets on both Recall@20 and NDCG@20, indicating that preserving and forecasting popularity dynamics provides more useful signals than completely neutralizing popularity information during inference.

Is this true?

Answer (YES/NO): YES